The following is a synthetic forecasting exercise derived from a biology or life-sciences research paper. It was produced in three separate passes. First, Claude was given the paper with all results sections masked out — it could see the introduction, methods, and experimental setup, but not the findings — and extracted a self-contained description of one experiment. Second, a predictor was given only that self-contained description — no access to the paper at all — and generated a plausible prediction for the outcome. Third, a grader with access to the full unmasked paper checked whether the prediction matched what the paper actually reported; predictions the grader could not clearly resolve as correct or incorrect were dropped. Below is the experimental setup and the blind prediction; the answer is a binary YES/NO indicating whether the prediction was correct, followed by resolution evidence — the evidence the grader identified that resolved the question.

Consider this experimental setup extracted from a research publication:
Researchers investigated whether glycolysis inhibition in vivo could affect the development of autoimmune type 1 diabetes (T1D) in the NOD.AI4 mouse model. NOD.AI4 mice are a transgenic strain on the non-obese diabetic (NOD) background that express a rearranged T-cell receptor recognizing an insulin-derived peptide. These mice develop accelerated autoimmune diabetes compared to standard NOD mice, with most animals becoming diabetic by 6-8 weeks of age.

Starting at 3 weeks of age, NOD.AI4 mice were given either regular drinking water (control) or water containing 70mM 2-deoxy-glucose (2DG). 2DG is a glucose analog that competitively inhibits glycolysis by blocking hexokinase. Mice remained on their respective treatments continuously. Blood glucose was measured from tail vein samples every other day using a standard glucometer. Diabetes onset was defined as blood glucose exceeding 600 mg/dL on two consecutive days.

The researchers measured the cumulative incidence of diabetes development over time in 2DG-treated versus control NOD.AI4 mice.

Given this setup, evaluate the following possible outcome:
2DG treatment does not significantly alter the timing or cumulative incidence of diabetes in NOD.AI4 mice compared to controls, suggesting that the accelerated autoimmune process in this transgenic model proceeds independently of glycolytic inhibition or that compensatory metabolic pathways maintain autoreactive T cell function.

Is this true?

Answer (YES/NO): NO